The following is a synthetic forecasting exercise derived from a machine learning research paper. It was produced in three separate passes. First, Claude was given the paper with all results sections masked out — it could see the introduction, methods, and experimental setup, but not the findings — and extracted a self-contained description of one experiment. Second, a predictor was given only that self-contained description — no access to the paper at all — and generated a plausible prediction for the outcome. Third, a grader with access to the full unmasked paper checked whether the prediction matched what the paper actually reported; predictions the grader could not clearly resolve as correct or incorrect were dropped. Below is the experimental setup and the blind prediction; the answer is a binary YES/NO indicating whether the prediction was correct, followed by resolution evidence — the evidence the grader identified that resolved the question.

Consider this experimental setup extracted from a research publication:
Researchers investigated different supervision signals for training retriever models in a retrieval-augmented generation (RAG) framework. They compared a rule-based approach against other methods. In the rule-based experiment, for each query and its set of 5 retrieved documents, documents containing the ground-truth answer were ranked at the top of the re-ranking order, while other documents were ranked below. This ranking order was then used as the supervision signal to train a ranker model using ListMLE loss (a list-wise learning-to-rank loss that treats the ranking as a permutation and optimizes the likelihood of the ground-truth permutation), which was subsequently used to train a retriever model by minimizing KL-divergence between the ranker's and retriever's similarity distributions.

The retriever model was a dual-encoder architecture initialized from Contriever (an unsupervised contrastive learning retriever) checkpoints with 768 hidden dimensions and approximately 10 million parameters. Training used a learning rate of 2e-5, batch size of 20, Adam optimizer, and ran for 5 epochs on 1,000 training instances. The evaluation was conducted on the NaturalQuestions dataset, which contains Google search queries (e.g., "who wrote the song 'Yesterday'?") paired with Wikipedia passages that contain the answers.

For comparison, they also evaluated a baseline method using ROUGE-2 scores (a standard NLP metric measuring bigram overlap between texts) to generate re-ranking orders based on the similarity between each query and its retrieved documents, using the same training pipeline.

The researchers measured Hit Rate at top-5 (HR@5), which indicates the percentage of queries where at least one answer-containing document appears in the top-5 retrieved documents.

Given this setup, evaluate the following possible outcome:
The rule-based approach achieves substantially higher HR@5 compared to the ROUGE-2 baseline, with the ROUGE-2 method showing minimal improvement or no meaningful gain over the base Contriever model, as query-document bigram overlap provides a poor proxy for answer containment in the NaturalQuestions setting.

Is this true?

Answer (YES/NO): NO